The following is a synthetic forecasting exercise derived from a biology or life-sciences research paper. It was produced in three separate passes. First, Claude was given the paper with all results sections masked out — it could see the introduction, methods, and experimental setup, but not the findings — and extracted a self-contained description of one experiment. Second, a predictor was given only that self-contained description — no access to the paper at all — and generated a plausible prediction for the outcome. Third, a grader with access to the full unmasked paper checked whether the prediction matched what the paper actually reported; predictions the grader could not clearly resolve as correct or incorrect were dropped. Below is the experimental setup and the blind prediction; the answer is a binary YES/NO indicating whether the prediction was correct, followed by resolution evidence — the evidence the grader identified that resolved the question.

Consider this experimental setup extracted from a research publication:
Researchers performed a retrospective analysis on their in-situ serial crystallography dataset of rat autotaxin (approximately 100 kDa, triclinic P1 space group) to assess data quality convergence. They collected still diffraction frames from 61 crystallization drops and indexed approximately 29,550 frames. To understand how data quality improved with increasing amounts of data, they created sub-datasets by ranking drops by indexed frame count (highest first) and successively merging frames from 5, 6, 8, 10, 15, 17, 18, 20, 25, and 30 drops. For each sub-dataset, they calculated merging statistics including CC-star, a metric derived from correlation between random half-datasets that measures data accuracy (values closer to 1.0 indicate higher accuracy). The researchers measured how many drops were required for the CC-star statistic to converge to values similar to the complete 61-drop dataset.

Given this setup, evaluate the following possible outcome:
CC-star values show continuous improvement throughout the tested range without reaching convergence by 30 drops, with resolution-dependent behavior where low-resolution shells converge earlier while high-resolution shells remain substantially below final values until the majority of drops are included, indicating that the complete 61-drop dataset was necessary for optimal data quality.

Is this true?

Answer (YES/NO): NO